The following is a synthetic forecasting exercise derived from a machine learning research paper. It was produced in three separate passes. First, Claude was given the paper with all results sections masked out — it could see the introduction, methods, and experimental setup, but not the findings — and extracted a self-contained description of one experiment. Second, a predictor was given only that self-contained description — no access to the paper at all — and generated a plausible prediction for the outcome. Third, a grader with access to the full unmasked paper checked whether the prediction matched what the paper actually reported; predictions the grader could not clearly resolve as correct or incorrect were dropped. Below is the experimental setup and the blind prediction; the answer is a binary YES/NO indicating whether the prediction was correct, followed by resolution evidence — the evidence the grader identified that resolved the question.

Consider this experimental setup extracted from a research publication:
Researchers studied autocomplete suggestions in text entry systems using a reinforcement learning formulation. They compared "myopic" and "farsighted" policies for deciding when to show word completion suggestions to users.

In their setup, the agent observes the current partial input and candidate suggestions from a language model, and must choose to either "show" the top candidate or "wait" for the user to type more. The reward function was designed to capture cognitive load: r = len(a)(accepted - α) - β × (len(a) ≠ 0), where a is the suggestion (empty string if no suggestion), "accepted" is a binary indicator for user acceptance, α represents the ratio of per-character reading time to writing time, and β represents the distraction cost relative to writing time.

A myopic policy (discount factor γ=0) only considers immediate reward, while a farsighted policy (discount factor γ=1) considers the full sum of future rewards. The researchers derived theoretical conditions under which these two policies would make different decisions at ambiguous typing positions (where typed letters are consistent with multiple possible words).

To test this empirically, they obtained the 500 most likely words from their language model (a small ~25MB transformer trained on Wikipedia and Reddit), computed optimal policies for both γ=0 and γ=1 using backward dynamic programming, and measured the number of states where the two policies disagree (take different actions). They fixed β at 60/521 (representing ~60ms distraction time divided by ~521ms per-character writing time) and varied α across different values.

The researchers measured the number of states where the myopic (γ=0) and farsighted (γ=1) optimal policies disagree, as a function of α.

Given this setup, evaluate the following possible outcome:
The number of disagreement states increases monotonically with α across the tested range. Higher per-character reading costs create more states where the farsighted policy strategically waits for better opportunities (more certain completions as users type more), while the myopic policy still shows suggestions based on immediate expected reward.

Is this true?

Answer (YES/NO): NO